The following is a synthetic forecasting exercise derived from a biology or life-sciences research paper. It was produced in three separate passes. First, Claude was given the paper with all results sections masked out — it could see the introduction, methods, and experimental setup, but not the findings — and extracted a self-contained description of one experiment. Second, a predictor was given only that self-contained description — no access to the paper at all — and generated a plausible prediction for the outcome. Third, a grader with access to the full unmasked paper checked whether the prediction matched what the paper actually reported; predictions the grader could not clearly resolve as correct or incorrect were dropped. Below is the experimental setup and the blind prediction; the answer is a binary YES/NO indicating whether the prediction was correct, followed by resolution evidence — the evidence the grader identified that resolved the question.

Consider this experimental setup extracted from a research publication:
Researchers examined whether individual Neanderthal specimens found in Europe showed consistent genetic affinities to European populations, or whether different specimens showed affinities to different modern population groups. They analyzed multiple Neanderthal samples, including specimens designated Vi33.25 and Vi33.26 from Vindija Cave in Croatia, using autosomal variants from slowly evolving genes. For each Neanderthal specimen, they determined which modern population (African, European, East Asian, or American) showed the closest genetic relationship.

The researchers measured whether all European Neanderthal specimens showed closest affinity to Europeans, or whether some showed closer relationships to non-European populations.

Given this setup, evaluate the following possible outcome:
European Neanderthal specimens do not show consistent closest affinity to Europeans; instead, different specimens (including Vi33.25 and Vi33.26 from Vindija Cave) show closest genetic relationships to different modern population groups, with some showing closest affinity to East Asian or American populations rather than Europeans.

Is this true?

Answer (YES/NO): YES